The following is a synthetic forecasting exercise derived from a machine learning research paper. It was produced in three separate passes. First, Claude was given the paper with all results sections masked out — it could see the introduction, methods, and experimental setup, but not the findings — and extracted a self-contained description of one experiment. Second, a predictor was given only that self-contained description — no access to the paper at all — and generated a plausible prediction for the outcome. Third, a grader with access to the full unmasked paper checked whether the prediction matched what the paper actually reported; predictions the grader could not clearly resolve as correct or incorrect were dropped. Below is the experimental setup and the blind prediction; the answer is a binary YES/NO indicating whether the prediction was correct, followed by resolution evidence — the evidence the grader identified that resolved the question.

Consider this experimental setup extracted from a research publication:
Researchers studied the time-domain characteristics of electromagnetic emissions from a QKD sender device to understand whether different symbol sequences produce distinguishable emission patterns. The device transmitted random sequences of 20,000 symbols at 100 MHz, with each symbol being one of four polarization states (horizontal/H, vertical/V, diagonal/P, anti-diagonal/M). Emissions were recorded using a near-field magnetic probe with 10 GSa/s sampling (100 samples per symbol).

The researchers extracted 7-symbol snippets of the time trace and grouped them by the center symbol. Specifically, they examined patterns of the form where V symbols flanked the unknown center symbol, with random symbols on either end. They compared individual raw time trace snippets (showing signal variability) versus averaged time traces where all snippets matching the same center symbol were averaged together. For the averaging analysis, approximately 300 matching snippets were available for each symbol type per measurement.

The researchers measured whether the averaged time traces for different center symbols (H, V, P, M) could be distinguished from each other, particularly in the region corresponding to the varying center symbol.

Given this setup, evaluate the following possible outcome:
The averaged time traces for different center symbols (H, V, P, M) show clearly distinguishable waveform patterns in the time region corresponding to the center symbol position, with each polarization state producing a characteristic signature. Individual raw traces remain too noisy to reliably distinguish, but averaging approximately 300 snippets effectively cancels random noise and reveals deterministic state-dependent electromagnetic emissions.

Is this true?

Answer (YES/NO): YES